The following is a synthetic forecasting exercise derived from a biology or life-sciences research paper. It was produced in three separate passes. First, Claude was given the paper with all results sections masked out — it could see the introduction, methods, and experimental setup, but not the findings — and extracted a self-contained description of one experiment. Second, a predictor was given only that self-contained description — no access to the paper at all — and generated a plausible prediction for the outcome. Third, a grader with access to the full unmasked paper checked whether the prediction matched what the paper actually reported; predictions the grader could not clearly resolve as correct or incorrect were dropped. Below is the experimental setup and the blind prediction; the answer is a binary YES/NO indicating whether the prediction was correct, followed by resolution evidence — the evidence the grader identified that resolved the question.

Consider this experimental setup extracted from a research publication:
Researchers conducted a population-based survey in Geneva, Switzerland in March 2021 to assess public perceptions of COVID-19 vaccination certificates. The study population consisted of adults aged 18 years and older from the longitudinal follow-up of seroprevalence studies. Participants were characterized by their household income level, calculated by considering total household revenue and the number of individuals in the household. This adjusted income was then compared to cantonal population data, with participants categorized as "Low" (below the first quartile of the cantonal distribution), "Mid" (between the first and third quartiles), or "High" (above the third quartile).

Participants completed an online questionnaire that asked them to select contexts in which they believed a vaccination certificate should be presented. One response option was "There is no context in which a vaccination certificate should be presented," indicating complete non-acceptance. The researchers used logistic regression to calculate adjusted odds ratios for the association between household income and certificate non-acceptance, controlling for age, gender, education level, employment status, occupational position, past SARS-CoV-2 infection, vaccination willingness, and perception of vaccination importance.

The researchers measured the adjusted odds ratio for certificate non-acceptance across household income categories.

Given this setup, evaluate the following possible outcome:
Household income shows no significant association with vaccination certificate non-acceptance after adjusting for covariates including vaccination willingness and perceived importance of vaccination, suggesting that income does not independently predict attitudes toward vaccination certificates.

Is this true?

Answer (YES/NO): YES